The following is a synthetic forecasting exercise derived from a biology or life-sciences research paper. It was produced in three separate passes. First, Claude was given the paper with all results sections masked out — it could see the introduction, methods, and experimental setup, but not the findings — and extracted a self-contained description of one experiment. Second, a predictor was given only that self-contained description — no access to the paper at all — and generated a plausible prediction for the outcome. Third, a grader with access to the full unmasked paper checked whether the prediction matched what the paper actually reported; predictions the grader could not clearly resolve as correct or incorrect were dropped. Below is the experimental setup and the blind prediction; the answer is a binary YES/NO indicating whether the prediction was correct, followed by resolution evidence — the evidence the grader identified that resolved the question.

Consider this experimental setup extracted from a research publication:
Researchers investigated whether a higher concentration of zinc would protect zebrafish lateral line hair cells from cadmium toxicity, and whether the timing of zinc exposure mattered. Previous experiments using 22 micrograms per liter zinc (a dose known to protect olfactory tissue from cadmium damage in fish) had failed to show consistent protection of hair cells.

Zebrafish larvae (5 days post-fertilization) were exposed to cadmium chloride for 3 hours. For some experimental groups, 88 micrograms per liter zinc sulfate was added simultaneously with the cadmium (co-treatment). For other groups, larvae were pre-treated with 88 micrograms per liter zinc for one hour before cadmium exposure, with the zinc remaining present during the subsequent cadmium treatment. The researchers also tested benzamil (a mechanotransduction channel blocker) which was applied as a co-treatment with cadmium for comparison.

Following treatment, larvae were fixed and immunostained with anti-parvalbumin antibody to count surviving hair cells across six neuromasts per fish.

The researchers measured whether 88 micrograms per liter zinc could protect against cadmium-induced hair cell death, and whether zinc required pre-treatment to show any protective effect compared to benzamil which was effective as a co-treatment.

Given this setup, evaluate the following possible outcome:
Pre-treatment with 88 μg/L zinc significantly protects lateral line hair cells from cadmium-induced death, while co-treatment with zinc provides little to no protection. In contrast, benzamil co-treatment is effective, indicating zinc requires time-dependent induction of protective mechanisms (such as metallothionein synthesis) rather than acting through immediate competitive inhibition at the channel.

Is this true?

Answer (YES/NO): NO